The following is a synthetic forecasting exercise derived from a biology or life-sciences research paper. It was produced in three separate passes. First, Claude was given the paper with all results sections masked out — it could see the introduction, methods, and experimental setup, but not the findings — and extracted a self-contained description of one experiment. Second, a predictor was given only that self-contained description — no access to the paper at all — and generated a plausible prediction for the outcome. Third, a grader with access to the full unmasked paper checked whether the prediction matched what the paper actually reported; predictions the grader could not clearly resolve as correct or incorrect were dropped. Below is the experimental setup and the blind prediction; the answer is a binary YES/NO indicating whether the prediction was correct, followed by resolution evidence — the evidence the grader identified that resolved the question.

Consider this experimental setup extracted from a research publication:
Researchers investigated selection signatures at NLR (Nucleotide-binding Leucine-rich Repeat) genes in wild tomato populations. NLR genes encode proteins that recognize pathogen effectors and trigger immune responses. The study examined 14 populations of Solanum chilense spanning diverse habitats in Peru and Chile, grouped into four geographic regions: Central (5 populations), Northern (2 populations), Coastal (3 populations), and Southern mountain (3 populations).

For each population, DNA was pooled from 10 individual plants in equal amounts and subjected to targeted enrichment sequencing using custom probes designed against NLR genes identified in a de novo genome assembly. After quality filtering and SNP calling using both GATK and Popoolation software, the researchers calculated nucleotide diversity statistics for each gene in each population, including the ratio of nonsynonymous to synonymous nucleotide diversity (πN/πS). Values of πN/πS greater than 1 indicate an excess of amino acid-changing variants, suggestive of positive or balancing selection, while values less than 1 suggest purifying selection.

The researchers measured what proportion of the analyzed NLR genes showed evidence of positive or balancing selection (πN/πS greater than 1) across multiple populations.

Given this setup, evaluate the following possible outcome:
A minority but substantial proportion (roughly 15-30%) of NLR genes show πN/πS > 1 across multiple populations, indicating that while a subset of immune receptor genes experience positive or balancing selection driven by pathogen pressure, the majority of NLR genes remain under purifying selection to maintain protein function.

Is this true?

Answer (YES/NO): NO